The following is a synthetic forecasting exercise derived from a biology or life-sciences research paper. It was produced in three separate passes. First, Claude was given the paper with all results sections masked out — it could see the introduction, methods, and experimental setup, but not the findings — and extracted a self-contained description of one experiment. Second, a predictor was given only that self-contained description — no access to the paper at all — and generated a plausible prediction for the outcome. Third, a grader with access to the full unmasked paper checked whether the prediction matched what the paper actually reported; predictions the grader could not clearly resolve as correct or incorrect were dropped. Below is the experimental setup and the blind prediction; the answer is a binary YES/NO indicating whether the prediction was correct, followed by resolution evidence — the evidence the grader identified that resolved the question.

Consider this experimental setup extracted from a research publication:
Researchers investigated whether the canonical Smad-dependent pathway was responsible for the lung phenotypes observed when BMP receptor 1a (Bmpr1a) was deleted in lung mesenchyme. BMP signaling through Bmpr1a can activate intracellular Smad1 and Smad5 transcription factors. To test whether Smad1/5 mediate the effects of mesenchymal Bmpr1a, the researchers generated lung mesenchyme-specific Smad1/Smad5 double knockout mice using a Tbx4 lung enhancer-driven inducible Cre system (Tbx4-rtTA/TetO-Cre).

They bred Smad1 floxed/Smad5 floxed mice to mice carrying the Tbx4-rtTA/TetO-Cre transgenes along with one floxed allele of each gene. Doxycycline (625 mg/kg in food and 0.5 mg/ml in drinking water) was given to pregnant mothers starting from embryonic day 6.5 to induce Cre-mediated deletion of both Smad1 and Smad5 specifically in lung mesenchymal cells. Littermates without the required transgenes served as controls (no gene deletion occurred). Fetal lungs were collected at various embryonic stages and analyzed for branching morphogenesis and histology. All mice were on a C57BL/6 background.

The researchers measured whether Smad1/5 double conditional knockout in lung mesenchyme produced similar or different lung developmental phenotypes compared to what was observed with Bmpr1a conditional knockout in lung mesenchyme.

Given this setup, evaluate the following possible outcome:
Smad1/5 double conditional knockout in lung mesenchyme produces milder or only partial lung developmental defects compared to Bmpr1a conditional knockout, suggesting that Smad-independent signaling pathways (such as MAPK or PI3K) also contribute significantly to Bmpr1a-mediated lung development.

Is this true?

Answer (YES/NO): NO